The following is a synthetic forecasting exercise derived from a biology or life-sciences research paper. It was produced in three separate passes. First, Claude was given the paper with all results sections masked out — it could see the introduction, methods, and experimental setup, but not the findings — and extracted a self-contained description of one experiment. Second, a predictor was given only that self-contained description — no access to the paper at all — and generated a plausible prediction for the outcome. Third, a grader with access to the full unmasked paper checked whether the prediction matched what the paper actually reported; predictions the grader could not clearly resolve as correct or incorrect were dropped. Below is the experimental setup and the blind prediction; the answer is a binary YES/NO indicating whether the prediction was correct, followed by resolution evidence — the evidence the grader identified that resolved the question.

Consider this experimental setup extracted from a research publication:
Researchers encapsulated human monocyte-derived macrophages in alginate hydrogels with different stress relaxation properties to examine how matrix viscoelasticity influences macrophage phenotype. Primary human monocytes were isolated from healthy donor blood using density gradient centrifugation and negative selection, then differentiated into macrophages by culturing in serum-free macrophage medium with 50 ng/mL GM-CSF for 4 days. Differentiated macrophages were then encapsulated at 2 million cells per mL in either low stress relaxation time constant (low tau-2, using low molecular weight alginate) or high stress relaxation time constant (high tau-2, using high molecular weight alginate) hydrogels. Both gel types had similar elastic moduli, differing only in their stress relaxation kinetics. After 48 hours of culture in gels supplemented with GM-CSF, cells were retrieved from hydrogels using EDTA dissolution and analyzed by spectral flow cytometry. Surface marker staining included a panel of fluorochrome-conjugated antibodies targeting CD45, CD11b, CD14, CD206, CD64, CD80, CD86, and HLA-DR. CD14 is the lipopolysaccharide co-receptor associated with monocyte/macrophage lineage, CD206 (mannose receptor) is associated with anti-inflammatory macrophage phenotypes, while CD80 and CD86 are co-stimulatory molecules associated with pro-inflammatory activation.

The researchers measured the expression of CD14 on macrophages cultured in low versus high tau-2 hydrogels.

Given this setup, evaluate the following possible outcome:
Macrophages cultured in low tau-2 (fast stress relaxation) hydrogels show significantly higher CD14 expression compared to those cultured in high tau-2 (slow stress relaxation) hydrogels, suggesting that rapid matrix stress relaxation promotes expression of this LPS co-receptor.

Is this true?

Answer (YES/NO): YES